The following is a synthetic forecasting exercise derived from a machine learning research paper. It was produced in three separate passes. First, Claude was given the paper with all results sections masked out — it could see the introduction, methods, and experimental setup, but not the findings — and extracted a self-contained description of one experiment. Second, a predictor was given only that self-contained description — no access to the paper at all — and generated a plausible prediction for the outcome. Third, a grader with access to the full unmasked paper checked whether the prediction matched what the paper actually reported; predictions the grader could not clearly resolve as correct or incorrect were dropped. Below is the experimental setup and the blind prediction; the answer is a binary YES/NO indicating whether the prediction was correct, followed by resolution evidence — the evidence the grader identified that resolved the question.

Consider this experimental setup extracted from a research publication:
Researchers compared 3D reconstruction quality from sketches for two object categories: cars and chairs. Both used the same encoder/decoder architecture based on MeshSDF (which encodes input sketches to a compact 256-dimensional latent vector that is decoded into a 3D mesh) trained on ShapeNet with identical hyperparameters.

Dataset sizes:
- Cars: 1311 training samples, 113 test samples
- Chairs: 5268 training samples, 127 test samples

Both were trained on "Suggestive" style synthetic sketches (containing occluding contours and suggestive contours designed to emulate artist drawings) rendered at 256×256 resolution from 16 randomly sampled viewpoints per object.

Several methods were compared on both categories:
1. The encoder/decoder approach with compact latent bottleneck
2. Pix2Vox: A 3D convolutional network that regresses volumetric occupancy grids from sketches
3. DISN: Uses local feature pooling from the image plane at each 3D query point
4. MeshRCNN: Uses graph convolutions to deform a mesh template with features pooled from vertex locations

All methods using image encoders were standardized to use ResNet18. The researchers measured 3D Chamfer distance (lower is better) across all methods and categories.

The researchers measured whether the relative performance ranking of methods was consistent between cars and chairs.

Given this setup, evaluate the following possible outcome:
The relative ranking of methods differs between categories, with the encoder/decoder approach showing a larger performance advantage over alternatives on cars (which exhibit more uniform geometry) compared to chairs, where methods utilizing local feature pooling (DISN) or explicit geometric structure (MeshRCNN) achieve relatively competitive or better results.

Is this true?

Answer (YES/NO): YES